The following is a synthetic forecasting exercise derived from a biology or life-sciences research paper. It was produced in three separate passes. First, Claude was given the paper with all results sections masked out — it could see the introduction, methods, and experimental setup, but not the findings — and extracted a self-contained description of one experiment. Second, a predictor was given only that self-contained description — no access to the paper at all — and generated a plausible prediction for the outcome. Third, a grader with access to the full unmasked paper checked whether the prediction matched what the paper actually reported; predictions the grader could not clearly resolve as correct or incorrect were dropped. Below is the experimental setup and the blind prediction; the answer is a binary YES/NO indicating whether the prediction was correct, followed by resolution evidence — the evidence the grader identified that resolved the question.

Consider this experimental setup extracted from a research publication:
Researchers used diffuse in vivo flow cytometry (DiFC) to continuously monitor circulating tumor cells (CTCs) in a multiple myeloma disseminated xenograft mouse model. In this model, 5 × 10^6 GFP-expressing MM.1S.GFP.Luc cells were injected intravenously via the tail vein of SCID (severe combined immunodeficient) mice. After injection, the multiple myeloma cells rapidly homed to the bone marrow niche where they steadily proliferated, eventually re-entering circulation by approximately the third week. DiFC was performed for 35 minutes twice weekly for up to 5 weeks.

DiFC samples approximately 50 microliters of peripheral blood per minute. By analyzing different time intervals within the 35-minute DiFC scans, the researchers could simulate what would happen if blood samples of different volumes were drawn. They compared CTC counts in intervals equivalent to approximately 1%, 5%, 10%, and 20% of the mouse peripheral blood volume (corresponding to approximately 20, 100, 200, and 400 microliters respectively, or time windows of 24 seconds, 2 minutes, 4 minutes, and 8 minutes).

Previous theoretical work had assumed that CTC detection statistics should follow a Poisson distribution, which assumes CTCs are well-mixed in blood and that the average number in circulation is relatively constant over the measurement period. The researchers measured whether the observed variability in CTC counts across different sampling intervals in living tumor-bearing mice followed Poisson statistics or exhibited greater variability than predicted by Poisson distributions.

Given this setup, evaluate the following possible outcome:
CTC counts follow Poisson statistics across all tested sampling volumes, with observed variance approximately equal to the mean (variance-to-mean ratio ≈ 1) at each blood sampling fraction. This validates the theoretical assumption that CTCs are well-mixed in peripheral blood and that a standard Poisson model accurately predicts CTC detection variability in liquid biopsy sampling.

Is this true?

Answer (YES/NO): NO